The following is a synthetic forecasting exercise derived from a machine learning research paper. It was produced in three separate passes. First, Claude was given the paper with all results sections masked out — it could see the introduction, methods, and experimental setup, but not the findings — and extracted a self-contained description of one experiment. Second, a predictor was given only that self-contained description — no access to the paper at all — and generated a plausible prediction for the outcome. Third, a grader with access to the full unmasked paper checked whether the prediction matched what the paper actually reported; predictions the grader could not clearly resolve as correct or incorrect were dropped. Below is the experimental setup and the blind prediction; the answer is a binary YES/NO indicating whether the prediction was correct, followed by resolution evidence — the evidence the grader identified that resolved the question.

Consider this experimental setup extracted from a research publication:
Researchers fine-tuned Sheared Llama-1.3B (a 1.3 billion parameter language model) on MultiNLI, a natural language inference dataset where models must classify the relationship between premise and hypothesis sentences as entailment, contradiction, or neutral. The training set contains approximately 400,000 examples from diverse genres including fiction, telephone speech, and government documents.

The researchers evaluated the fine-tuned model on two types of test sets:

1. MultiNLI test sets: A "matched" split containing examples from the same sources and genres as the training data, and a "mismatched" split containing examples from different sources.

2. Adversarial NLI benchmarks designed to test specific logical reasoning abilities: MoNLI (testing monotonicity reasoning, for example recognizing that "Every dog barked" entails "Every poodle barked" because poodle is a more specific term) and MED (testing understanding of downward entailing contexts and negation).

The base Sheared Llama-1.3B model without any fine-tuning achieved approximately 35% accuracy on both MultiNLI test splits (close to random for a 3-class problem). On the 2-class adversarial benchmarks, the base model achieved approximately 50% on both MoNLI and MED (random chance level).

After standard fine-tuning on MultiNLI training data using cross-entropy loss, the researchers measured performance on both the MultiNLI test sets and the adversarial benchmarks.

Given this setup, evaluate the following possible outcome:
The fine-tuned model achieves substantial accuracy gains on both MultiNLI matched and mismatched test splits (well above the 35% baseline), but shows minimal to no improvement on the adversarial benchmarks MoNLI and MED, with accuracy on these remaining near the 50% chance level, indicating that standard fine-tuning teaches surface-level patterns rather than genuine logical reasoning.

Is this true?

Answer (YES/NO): NO